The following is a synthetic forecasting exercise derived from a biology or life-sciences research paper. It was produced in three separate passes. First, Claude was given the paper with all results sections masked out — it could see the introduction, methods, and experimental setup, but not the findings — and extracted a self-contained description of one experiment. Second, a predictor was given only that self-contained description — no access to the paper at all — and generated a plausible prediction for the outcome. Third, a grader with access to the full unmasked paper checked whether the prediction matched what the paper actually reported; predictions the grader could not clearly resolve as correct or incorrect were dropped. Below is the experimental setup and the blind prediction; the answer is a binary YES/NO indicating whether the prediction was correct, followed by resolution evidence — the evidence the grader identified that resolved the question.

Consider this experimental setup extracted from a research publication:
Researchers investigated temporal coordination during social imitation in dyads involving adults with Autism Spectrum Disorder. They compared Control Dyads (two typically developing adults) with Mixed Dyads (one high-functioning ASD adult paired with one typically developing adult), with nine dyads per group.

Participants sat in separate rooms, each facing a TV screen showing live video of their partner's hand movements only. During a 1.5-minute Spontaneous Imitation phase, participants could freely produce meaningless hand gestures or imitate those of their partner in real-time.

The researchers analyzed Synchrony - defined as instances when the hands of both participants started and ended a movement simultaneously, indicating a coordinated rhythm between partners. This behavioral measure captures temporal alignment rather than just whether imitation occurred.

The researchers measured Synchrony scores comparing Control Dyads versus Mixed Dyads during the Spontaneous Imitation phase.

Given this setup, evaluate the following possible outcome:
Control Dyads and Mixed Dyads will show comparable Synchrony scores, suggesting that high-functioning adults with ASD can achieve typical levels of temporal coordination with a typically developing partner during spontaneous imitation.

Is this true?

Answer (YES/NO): YES